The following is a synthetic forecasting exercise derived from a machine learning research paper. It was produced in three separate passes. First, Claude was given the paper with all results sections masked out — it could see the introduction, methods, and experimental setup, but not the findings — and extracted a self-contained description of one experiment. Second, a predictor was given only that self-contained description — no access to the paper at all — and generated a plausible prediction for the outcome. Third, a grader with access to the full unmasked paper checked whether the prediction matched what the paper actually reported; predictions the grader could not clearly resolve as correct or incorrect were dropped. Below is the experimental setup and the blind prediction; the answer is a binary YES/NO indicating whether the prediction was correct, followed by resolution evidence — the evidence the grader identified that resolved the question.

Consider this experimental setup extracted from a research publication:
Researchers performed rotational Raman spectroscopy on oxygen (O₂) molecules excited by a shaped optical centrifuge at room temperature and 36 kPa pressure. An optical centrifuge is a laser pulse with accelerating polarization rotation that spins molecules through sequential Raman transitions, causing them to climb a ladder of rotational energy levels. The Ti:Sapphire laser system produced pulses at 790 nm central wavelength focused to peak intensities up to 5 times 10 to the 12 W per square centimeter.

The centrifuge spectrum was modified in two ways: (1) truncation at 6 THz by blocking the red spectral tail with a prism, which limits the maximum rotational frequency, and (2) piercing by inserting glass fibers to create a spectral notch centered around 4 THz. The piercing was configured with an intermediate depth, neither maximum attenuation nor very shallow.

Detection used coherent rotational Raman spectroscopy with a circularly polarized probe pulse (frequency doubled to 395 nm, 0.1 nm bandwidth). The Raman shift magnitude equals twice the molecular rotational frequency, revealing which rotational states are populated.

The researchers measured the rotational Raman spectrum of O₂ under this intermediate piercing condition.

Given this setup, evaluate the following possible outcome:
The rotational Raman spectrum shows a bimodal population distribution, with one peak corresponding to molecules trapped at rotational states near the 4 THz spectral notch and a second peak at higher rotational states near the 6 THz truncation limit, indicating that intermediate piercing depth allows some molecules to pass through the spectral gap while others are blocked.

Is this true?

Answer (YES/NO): YES